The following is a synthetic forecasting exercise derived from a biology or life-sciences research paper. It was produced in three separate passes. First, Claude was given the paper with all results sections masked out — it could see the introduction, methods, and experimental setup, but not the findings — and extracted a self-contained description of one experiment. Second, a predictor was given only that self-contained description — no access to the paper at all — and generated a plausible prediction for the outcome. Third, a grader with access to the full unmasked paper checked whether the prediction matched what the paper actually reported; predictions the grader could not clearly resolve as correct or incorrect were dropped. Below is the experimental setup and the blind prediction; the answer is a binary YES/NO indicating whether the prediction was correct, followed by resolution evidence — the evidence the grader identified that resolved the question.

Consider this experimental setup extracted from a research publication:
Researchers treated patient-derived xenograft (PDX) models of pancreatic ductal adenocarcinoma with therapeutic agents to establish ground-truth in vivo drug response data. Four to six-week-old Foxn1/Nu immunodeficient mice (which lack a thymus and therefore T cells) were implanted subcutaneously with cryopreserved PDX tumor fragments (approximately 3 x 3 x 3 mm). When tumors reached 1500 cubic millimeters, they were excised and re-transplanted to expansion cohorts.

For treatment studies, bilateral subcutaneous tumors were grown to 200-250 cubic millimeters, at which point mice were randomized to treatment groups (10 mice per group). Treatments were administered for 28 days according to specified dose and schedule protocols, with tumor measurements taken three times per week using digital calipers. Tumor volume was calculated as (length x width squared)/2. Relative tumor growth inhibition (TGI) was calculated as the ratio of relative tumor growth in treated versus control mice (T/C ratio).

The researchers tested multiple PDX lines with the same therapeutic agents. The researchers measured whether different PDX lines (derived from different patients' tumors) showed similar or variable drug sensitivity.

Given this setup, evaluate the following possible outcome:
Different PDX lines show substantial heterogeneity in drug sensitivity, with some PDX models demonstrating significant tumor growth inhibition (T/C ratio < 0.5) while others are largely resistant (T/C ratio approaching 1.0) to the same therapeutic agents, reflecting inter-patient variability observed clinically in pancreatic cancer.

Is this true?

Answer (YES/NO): YES